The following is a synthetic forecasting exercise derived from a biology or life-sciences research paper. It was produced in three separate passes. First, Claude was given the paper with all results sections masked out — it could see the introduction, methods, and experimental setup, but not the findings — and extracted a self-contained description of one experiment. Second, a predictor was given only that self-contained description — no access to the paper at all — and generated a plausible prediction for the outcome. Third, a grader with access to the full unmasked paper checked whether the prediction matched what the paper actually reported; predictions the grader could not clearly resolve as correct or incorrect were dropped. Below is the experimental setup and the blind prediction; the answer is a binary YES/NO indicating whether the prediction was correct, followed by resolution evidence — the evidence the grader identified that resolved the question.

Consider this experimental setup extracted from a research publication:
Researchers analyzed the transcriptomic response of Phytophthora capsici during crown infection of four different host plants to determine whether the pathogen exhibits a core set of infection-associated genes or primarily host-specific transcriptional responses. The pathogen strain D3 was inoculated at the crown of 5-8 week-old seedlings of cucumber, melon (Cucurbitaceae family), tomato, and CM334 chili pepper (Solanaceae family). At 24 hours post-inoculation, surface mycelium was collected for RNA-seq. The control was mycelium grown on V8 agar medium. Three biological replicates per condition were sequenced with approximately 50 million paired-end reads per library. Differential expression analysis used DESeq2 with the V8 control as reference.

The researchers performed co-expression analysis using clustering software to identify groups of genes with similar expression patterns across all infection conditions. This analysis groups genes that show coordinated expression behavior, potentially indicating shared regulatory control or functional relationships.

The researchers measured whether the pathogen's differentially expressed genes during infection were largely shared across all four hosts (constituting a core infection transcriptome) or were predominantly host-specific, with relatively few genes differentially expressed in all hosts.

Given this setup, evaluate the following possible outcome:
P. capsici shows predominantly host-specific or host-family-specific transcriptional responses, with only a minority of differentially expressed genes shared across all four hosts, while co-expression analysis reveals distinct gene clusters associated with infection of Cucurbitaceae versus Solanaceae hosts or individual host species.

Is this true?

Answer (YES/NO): YES